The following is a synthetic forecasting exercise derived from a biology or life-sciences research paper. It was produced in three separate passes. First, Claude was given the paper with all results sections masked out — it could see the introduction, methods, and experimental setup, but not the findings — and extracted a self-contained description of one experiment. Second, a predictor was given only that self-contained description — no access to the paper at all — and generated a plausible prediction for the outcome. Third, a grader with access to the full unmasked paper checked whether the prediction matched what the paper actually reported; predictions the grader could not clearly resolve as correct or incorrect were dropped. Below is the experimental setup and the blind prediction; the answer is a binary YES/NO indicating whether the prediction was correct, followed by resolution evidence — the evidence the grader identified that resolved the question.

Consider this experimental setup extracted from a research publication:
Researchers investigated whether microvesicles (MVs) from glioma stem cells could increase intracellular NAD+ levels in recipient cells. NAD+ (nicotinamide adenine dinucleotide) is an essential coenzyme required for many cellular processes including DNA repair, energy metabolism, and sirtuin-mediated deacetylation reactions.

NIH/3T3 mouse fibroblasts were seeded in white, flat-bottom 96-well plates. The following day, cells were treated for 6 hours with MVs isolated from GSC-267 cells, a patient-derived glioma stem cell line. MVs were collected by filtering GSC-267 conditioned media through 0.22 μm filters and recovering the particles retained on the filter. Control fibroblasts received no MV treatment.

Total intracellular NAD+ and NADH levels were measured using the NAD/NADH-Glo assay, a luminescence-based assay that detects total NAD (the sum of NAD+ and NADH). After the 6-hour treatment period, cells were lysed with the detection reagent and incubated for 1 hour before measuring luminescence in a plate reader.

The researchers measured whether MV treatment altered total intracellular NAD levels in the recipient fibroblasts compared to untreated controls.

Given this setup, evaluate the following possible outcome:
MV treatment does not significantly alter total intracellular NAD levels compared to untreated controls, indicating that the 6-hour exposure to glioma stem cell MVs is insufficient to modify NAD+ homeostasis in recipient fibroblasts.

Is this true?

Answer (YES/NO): NO